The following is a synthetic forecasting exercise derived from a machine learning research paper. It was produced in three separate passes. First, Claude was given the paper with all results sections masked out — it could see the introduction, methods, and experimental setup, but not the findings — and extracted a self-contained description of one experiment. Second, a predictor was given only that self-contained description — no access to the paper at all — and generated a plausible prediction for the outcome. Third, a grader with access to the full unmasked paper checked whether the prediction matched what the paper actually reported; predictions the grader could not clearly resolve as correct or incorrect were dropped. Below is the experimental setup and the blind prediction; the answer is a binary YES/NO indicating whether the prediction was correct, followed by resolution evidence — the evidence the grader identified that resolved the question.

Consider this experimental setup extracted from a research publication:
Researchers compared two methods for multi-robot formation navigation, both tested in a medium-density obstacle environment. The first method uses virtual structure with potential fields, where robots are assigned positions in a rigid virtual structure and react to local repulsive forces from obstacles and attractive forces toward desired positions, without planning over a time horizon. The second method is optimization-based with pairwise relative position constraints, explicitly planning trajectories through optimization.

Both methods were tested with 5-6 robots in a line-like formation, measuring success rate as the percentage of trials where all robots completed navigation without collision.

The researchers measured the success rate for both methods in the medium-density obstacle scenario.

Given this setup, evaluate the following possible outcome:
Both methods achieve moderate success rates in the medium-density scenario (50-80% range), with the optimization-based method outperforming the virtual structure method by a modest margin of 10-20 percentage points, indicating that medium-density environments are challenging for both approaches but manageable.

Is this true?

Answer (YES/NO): NO